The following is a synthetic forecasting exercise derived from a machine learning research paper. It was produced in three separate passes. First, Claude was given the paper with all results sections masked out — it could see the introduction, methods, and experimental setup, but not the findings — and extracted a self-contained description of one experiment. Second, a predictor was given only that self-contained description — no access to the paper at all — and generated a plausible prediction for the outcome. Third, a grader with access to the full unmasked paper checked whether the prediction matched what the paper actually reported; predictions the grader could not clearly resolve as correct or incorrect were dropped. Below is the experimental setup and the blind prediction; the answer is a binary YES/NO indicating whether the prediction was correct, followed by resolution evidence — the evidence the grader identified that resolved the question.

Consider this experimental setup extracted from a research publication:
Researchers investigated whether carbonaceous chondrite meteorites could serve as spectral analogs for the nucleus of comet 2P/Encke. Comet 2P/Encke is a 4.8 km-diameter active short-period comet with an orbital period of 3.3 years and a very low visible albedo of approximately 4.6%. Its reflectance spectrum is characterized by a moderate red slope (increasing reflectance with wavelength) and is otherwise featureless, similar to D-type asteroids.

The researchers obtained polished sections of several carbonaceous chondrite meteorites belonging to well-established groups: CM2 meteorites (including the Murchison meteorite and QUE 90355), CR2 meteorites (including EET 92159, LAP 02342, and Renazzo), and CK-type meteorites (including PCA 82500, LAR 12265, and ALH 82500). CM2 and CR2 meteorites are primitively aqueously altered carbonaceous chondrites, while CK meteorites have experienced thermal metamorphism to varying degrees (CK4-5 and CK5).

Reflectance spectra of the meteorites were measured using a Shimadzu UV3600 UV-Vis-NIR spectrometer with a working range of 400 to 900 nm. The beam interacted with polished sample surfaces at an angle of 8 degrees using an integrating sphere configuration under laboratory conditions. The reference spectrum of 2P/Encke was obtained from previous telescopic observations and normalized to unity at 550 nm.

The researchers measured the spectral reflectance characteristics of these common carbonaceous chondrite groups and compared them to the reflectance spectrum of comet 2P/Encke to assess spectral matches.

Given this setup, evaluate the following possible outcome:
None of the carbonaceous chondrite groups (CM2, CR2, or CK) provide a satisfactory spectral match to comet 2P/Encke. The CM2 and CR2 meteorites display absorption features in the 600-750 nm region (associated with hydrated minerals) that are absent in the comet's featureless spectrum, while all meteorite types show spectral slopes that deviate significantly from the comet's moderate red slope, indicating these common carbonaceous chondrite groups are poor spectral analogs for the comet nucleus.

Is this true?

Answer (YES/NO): YES